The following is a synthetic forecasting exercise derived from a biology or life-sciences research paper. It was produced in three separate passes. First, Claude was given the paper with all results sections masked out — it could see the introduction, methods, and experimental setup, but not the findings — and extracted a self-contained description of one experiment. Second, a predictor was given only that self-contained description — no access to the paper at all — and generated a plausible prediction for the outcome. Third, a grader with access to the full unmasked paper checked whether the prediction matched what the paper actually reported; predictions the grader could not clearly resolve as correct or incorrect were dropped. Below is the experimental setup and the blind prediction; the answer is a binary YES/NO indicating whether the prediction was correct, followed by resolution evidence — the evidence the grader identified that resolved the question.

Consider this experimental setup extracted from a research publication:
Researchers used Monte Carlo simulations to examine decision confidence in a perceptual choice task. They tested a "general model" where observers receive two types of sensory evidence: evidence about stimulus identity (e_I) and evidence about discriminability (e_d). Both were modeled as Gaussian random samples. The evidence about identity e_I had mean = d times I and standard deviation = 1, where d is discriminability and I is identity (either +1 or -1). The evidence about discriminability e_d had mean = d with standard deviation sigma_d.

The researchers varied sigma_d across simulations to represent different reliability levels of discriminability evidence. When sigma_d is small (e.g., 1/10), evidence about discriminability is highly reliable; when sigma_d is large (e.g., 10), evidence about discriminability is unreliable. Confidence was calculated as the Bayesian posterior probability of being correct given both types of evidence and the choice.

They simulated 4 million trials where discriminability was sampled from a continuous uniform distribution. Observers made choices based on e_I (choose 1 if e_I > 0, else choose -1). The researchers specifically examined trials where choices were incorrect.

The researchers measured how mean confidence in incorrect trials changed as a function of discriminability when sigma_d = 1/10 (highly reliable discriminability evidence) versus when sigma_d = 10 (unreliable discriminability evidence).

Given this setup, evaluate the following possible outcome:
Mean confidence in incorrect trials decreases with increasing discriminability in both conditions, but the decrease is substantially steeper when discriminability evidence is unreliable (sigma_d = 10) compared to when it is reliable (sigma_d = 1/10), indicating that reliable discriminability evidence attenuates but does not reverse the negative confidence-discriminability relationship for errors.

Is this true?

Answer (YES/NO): NO